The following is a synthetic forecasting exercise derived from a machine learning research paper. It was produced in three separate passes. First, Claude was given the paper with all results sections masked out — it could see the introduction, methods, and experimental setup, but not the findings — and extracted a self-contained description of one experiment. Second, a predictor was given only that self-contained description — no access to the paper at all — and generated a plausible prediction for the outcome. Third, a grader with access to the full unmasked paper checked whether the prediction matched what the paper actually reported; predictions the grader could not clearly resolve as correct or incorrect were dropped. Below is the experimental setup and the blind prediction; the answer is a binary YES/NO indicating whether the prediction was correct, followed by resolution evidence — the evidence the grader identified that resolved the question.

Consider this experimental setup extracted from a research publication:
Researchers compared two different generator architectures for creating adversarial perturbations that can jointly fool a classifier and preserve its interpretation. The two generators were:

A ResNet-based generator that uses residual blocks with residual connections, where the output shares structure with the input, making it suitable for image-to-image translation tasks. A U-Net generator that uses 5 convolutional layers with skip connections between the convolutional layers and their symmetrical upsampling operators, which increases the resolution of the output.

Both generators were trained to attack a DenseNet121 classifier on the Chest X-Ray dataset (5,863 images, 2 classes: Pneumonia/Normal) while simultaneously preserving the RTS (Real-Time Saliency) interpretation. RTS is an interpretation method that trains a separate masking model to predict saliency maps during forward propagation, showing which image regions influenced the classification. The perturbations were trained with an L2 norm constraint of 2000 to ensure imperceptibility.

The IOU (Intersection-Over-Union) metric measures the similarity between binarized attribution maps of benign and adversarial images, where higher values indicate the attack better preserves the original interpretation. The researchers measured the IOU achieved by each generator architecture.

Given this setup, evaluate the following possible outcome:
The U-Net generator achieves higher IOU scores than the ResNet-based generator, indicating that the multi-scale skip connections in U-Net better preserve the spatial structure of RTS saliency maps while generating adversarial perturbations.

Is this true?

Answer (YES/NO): NO